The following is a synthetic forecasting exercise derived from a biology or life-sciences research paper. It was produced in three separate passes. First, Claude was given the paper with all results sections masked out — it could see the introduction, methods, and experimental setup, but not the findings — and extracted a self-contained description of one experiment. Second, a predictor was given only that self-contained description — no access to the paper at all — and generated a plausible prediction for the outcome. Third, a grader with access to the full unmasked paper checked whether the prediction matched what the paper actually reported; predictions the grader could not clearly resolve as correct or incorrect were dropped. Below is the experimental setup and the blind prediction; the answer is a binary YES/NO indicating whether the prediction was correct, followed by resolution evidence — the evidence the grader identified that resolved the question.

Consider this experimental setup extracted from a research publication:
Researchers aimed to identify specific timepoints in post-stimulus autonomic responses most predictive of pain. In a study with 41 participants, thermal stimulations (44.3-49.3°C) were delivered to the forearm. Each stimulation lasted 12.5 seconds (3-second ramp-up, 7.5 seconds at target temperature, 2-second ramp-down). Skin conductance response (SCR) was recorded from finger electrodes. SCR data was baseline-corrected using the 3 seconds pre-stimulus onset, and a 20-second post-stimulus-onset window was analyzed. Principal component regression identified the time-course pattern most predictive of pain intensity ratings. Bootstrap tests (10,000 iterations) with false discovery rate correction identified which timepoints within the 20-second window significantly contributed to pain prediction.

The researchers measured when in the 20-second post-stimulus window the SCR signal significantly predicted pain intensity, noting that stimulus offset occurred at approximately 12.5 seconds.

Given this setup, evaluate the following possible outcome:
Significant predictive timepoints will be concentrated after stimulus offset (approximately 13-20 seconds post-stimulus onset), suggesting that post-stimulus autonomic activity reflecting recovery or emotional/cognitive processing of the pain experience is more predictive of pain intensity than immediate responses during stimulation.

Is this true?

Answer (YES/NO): NO